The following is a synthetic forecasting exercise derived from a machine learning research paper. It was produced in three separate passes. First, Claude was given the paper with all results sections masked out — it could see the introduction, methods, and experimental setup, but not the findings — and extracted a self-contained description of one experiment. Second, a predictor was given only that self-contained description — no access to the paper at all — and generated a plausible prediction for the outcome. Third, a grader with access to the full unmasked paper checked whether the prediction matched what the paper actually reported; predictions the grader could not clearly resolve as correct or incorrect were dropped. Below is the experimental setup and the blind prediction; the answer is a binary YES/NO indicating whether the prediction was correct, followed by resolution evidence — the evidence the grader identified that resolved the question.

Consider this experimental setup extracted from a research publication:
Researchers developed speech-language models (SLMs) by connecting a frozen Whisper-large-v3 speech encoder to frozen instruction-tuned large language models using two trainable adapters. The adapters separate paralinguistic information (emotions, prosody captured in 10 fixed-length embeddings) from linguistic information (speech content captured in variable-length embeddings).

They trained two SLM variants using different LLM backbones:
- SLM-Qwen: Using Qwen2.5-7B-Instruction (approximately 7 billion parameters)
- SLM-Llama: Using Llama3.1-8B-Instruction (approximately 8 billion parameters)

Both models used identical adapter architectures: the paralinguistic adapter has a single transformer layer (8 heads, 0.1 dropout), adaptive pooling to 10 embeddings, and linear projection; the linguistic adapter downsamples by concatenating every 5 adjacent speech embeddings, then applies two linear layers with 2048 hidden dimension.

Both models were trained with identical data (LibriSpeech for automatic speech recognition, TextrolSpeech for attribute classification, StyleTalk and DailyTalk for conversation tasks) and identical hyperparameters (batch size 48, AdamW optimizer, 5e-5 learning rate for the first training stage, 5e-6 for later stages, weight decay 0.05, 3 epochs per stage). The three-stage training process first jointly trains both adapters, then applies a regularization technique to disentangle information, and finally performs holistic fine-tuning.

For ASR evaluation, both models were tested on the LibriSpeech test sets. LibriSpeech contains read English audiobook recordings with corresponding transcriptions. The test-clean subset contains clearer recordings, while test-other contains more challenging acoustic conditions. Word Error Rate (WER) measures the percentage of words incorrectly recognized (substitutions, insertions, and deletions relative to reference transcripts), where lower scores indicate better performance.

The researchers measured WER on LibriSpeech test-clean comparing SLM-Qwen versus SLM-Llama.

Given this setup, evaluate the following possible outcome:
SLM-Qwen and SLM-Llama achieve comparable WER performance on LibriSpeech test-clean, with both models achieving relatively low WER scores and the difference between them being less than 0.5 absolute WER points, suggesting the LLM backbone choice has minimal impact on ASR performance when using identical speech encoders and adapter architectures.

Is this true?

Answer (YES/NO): YES